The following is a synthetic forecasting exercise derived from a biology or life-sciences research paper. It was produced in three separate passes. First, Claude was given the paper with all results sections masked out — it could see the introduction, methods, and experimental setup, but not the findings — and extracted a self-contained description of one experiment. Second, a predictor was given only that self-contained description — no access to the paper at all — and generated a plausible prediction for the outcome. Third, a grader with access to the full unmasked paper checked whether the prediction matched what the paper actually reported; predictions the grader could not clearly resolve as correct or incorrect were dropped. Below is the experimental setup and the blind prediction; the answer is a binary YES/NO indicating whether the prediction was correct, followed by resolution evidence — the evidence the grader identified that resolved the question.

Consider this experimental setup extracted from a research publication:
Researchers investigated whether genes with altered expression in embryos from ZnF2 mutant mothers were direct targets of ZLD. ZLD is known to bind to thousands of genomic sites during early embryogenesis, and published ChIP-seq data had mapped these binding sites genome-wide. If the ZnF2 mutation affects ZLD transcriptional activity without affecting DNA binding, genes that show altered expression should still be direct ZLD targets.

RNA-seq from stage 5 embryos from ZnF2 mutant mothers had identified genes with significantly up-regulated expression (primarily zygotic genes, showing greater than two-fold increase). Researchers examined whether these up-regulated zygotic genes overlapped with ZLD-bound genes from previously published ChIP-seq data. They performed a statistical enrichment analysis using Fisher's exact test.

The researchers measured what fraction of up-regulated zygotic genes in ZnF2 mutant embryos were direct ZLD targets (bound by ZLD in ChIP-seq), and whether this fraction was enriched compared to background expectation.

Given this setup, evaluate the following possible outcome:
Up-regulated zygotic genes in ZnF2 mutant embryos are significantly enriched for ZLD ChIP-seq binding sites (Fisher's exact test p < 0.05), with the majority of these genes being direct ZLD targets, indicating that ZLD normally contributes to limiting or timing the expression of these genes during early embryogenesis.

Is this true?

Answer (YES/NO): YES